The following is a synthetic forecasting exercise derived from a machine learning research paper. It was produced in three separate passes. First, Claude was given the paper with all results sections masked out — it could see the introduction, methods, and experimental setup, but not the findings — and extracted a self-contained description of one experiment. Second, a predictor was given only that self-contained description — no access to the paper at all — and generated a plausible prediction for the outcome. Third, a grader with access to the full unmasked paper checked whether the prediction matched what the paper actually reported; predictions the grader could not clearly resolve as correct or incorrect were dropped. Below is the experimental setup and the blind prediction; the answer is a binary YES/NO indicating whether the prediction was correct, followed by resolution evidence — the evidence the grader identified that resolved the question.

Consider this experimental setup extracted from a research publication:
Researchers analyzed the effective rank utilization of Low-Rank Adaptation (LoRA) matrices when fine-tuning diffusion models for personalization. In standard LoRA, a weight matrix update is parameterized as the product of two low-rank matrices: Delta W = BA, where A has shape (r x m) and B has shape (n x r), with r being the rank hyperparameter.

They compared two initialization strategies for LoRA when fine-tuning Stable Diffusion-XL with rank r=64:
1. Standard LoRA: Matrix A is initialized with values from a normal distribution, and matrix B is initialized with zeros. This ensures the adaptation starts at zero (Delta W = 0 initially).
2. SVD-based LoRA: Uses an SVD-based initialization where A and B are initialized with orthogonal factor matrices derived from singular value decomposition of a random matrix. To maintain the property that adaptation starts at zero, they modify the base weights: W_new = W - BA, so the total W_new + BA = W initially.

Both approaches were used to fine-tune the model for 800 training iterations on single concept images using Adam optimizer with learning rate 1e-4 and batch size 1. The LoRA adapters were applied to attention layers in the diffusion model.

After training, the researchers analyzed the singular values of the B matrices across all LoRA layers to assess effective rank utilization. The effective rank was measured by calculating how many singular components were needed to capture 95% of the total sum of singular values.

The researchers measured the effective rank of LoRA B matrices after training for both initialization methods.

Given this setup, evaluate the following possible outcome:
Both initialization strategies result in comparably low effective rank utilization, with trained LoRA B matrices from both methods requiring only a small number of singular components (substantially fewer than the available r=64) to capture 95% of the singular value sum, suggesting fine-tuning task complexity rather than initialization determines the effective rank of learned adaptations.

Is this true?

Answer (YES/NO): NO